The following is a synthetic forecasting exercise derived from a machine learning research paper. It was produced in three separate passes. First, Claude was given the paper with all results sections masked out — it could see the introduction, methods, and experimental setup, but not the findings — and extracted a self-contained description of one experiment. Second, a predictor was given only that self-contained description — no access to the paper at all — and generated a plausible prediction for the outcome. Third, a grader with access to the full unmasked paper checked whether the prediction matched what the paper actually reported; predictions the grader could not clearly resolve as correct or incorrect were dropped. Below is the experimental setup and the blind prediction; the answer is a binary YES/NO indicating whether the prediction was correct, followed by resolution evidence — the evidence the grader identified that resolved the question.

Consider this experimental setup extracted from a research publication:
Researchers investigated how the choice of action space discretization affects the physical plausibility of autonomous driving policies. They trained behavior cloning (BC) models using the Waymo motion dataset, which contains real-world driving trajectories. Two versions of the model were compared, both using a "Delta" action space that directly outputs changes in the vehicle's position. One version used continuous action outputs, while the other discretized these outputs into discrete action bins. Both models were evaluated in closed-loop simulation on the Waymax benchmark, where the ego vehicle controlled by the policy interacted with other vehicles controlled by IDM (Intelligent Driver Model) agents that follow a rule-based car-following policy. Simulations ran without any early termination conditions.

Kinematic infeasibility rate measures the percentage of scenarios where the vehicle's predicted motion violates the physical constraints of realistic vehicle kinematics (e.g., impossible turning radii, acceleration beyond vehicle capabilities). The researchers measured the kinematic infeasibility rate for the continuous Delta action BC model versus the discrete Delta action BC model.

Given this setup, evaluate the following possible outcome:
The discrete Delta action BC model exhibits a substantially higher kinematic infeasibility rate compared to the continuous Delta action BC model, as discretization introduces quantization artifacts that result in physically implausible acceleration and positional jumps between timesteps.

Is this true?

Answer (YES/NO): YES